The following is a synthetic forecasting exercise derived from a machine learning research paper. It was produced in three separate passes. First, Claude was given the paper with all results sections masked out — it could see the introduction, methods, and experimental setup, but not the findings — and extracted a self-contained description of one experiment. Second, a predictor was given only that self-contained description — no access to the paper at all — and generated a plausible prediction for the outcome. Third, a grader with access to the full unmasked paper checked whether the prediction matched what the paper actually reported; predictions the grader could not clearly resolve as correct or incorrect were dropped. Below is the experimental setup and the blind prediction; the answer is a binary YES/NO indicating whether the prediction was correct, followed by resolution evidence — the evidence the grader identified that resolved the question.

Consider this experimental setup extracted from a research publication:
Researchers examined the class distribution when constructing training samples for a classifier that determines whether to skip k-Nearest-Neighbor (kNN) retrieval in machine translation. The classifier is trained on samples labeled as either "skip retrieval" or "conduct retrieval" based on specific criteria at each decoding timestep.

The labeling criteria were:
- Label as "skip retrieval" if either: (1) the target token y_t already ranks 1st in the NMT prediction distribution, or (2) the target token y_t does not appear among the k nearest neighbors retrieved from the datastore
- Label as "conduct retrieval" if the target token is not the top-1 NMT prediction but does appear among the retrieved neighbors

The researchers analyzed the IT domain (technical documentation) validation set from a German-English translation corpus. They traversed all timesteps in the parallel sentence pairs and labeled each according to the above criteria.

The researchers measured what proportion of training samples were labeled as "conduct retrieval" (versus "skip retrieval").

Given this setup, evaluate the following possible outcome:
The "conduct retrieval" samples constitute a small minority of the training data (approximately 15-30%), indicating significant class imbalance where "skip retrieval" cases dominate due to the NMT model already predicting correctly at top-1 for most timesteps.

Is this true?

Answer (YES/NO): YES